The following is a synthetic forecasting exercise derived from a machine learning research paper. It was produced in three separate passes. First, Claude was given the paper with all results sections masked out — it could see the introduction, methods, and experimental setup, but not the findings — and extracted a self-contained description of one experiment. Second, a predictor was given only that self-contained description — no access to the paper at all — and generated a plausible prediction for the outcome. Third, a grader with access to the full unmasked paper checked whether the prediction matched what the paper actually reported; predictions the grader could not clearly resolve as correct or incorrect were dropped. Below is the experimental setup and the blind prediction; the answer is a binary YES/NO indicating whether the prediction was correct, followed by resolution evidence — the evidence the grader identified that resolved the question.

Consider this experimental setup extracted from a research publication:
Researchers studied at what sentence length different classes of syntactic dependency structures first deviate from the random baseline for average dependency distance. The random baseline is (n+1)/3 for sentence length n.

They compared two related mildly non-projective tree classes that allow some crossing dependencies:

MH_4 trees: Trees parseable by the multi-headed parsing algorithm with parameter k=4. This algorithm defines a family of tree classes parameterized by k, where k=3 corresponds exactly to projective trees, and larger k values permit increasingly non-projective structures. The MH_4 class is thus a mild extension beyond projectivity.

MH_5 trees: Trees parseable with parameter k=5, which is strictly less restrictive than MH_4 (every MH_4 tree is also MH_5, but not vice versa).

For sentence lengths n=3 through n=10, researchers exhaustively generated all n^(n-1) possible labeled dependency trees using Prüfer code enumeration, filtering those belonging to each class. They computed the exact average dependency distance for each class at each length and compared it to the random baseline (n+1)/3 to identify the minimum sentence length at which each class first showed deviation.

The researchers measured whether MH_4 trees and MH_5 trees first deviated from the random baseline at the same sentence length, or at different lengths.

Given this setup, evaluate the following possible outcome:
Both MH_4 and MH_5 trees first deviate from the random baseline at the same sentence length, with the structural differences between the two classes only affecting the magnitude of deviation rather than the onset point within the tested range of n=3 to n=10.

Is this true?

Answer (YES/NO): NO